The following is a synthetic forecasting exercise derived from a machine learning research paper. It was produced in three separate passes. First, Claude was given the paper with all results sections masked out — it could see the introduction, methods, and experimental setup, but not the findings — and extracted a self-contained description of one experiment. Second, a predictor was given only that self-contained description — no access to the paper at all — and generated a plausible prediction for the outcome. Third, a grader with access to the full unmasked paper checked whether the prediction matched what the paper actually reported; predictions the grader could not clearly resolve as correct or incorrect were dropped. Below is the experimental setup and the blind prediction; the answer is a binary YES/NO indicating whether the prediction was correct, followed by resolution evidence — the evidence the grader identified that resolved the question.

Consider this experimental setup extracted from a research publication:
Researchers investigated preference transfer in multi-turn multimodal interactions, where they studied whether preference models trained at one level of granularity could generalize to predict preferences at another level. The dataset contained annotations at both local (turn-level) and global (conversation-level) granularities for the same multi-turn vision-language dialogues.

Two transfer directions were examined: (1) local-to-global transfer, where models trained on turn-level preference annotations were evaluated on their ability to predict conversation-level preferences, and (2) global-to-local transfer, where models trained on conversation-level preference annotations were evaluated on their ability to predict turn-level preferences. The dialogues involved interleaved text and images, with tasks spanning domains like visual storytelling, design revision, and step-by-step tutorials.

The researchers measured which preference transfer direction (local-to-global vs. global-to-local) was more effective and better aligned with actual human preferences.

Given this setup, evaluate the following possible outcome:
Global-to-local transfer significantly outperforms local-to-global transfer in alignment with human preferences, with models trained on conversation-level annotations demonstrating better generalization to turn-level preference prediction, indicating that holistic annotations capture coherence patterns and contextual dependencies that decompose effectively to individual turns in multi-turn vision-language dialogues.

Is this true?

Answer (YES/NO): YES